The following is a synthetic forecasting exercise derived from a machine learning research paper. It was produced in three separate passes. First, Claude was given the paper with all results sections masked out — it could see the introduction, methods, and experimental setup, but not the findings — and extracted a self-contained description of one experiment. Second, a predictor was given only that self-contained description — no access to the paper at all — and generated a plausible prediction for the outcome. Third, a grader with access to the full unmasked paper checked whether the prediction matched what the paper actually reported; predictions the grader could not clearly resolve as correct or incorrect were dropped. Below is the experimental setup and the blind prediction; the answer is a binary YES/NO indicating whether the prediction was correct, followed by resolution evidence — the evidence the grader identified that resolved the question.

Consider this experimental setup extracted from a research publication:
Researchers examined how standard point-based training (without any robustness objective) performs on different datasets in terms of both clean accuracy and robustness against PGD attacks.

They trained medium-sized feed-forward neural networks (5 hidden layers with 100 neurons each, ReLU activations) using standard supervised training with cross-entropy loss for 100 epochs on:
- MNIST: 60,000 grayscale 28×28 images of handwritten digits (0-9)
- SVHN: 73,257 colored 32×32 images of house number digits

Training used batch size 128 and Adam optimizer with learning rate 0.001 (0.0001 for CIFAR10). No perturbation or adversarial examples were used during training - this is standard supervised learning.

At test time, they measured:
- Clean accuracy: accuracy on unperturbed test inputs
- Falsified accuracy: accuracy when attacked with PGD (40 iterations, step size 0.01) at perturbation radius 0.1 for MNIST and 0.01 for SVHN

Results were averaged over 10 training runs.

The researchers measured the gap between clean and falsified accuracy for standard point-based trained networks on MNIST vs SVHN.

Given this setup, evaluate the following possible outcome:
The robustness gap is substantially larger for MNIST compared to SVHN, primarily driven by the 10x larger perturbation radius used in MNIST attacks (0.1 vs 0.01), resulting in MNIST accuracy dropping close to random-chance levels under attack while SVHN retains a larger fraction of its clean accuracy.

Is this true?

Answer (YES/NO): YES